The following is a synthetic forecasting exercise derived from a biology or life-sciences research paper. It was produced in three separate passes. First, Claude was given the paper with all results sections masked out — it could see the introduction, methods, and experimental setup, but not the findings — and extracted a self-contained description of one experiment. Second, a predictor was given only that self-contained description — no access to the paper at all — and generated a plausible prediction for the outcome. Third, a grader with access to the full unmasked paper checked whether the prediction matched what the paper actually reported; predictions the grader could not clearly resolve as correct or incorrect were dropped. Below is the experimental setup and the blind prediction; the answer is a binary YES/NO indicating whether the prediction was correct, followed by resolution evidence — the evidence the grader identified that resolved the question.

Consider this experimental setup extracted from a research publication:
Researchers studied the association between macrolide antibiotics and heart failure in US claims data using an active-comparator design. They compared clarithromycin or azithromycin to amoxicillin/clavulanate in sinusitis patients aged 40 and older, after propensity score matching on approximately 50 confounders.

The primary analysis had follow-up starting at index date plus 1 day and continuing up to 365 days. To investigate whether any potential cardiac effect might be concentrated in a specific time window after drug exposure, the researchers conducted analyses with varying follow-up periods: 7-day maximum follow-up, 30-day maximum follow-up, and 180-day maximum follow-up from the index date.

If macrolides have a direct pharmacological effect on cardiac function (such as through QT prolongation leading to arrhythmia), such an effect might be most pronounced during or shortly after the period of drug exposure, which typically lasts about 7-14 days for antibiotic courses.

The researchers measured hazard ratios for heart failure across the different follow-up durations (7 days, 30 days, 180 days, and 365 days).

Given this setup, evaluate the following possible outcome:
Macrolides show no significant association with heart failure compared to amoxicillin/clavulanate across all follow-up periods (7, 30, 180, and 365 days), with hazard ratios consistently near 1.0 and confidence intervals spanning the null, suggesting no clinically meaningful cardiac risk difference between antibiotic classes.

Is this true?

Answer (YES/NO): NO